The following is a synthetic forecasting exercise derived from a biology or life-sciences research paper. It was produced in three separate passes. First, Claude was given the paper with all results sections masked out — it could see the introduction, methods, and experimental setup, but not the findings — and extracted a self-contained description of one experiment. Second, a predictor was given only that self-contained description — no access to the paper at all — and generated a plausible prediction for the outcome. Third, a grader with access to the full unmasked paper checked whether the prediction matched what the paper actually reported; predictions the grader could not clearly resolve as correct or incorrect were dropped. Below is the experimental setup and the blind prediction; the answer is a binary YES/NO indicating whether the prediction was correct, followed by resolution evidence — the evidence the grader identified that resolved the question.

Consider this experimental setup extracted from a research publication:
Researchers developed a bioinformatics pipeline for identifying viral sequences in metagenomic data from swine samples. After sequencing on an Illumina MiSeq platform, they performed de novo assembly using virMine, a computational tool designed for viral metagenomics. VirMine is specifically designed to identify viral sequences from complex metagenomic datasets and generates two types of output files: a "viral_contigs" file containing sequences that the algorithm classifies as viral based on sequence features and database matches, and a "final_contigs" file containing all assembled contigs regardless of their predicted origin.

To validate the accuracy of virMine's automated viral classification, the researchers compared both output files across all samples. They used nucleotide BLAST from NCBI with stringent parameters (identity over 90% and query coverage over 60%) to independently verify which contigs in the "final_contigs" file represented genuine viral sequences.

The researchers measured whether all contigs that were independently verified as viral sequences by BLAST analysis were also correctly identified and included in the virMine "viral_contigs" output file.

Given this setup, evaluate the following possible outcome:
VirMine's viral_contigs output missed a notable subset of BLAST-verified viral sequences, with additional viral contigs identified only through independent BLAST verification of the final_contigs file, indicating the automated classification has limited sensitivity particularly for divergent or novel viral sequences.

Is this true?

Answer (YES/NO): NO